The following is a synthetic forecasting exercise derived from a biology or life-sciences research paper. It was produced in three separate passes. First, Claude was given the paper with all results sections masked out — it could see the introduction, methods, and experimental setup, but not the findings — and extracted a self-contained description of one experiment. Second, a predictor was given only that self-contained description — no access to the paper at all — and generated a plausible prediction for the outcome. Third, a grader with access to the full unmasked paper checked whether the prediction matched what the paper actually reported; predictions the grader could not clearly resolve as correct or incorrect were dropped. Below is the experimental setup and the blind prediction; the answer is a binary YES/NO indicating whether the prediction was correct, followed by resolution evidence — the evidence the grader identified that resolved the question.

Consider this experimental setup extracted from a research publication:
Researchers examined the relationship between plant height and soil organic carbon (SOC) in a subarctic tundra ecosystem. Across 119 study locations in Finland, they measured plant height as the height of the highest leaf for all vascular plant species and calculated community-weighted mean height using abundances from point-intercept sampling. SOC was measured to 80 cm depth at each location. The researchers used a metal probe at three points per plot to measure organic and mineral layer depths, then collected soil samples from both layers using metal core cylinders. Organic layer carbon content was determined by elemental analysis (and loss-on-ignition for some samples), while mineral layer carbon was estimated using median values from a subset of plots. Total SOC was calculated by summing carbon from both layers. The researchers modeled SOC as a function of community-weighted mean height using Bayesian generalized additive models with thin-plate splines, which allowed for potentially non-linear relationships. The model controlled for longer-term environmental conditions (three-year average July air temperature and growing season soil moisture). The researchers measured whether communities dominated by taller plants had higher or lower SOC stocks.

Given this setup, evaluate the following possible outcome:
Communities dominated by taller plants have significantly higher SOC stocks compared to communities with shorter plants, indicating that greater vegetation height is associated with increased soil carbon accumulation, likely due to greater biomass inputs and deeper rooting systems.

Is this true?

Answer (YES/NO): NO